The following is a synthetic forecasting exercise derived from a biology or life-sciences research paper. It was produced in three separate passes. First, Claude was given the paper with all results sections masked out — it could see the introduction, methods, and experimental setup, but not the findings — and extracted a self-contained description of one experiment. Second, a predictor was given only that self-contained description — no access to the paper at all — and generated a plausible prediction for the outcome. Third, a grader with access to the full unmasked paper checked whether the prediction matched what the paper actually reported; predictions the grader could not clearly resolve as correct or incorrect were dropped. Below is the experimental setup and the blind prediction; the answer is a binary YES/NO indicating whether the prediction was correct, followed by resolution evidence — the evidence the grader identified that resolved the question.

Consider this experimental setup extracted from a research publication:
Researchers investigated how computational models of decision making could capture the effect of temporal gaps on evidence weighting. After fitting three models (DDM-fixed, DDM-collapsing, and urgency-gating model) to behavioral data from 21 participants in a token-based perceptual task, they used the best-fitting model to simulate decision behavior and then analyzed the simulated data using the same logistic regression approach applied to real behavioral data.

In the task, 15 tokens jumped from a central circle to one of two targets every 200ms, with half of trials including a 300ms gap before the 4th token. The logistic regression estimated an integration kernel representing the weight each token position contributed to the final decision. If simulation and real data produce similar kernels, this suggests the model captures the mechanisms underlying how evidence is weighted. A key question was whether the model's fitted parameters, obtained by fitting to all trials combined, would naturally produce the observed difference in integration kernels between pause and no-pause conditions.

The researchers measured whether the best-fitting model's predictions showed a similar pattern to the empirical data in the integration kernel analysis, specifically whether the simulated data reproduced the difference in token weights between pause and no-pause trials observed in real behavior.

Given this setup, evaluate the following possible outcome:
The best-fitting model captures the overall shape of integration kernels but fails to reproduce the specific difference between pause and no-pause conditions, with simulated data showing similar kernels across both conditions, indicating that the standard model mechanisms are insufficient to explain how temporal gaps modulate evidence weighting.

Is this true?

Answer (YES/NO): NO